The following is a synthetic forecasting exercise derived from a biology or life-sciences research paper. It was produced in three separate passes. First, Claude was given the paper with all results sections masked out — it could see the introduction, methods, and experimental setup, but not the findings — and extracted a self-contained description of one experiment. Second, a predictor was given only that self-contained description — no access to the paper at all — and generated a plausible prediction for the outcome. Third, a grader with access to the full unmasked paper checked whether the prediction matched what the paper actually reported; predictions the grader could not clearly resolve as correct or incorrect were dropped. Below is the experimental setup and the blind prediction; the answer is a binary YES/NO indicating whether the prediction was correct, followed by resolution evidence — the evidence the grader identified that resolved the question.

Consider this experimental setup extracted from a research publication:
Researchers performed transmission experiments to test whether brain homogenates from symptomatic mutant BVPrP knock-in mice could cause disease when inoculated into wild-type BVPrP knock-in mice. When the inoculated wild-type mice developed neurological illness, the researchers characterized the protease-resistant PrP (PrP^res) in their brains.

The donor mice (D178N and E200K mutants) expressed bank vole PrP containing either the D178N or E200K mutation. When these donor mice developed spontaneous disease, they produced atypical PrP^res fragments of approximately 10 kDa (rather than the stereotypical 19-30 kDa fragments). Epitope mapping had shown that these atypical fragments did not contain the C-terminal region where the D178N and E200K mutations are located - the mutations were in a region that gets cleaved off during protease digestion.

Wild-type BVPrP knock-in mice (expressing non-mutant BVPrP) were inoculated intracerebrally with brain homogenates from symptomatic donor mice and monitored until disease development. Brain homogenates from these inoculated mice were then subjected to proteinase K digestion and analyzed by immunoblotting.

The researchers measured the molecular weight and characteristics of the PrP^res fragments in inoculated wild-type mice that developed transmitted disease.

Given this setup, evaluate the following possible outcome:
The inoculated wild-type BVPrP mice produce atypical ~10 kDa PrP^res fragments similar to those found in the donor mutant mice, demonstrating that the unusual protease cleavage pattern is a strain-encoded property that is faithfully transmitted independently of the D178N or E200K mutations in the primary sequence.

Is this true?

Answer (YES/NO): YES